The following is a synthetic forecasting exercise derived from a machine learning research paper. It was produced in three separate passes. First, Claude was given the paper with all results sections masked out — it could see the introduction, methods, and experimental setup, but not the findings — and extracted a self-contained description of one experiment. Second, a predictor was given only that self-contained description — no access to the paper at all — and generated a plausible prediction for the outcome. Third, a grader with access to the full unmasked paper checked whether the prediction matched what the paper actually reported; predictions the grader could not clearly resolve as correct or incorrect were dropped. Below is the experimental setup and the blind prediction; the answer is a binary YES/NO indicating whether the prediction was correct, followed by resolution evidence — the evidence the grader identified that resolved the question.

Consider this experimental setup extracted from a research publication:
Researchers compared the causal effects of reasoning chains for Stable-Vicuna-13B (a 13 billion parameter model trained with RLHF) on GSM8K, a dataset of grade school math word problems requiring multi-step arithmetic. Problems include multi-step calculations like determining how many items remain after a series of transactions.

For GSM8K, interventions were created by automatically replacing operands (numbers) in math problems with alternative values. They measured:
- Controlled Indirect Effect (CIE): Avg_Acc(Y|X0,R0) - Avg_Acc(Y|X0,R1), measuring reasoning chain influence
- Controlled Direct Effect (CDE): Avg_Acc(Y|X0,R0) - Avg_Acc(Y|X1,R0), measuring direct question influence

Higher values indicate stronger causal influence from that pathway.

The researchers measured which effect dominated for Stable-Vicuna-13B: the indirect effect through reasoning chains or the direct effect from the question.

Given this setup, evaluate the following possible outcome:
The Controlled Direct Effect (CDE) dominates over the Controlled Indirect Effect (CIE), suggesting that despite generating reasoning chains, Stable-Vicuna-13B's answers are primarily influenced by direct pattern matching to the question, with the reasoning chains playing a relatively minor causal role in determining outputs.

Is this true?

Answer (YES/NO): NO